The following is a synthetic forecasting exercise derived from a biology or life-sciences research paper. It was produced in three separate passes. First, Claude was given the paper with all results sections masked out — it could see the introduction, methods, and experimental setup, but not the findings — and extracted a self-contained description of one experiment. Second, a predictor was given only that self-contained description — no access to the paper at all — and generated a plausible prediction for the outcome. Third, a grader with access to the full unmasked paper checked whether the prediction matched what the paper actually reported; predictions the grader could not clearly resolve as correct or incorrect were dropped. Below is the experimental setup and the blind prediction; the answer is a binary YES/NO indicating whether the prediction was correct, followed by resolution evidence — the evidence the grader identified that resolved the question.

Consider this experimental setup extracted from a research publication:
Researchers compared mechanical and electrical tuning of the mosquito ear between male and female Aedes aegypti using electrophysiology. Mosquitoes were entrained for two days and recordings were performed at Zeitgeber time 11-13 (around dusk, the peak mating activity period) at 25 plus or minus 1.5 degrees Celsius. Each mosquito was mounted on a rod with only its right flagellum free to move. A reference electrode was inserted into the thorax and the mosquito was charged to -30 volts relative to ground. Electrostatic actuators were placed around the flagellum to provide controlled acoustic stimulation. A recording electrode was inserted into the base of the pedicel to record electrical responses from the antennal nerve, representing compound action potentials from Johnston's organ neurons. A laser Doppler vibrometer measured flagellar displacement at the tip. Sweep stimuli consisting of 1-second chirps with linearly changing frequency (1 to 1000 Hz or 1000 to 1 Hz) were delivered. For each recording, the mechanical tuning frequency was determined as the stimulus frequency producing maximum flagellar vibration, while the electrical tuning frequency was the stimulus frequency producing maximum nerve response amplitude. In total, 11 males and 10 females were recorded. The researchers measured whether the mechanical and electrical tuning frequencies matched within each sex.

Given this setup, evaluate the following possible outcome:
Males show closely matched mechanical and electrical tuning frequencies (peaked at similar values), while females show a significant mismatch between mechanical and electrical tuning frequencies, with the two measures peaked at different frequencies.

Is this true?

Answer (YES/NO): NO